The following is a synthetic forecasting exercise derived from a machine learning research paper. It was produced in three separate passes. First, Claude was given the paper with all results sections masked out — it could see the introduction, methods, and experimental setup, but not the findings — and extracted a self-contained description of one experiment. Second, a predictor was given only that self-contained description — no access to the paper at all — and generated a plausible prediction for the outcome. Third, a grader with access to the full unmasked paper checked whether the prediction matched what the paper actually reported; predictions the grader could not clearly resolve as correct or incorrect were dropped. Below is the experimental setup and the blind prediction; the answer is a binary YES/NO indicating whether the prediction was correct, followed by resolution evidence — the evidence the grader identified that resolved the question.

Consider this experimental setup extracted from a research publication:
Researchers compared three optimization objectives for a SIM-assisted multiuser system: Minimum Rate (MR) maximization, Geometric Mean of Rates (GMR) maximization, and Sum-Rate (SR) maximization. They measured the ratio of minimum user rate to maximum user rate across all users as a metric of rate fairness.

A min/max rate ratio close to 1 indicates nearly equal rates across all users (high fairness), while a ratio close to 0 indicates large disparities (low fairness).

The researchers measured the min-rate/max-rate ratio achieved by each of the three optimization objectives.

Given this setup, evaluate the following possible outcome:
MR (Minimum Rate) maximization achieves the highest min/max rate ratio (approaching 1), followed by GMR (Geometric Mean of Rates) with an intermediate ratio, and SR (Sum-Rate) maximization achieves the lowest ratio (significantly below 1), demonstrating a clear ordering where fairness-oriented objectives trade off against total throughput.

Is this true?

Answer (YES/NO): YES